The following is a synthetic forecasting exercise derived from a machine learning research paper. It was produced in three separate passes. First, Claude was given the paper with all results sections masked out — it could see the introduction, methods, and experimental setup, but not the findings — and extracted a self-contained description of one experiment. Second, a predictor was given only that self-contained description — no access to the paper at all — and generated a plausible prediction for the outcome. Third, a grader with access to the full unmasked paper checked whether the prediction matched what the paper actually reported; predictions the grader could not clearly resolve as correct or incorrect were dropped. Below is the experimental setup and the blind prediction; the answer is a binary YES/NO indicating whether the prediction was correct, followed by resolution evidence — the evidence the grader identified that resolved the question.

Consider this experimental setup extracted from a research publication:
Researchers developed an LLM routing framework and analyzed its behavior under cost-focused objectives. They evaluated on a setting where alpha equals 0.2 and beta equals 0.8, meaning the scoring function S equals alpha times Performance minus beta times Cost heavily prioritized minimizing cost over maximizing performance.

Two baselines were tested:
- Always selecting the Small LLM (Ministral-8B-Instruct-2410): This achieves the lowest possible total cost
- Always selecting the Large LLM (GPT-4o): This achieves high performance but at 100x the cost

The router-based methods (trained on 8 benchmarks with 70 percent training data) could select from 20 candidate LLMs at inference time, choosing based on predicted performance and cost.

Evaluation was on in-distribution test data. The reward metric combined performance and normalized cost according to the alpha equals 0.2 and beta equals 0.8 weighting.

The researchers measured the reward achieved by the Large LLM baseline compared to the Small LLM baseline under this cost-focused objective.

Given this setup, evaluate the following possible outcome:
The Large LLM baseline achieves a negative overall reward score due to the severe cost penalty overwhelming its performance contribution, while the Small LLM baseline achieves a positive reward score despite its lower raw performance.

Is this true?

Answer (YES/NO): YES